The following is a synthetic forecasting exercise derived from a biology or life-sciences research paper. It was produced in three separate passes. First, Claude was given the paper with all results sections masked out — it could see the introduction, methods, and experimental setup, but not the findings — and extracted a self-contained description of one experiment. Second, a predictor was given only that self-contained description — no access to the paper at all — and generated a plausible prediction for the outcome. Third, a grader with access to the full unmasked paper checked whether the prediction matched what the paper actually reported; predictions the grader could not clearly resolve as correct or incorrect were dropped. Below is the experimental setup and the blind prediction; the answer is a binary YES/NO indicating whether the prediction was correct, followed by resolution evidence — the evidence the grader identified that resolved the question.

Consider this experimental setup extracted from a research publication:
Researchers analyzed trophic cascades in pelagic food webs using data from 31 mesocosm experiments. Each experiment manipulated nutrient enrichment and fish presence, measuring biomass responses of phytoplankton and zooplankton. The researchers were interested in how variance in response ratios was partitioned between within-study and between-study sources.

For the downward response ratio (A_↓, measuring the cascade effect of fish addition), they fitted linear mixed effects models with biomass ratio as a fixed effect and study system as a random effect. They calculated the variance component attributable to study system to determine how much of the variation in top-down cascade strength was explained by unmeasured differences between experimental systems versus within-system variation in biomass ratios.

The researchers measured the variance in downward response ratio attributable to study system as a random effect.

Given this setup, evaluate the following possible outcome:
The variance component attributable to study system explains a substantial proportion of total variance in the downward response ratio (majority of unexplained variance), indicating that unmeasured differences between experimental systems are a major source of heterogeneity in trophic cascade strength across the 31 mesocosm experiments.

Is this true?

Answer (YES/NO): NO